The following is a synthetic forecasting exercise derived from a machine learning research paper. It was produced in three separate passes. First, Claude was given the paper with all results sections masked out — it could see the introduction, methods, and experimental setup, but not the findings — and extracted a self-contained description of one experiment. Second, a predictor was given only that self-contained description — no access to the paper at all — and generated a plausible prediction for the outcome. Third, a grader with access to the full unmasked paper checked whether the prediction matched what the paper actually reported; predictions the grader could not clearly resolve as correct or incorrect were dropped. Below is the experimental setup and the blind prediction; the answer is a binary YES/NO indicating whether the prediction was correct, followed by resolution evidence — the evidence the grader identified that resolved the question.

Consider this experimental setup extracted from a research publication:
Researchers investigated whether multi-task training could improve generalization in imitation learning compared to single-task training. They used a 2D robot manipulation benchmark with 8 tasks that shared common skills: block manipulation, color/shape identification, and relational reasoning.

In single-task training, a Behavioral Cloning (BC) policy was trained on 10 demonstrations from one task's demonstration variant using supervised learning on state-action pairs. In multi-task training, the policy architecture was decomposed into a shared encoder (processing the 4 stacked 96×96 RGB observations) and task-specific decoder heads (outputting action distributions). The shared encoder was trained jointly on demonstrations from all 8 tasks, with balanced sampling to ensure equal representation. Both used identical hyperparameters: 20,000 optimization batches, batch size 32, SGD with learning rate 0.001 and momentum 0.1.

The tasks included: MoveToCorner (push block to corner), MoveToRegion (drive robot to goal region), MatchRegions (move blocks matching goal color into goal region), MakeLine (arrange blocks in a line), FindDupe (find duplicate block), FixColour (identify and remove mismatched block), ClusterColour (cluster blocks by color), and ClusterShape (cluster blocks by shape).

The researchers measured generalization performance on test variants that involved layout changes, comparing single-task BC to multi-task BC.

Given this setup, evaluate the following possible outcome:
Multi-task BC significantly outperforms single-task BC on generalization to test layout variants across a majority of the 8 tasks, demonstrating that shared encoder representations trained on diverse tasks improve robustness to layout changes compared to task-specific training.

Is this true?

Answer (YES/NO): NO